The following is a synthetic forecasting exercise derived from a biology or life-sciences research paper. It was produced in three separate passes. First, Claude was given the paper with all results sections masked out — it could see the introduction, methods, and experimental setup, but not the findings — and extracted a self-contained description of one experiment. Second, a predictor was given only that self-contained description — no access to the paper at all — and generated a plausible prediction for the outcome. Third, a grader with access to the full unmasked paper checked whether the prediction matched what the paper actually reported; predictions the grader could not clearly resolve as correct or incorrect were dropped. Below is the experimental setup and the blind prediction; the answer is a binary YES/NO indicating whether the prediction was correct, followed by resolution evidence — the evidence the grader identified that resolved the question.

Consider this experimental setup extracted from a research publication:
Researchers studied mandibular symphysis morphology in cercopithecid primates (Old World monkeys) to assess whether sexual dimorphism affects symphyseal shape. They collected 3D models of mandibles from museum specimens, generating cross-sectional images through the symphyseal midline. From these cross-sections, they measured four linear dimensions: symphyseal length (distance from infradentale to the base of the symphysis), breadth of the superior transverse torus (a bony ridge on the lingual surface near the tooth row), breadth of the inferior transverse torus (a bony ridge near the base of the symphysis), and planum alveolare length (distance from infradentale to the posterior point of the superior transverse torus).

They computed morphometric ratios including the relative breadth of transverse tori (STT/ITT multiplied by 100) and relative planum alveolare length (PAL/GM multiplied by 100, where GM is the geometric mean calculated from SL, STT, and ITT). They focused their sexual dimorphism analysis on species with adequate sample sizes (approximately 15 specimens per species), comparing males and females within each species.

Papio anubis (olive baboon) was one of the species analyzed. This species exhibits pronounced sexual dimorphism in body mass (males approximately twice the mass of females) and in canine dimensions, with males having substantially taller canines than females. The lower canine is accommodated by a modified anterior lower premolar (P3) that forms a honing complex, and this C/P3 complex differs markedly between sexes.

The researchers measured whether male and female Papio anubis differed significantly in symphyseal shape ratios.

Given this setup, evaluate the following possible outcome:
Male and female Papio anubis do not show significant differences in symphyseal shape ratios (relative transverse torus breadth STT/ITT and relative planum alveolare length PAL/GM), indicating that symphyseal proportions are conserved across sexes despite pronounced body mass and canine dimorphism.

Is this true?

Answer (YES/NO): NO